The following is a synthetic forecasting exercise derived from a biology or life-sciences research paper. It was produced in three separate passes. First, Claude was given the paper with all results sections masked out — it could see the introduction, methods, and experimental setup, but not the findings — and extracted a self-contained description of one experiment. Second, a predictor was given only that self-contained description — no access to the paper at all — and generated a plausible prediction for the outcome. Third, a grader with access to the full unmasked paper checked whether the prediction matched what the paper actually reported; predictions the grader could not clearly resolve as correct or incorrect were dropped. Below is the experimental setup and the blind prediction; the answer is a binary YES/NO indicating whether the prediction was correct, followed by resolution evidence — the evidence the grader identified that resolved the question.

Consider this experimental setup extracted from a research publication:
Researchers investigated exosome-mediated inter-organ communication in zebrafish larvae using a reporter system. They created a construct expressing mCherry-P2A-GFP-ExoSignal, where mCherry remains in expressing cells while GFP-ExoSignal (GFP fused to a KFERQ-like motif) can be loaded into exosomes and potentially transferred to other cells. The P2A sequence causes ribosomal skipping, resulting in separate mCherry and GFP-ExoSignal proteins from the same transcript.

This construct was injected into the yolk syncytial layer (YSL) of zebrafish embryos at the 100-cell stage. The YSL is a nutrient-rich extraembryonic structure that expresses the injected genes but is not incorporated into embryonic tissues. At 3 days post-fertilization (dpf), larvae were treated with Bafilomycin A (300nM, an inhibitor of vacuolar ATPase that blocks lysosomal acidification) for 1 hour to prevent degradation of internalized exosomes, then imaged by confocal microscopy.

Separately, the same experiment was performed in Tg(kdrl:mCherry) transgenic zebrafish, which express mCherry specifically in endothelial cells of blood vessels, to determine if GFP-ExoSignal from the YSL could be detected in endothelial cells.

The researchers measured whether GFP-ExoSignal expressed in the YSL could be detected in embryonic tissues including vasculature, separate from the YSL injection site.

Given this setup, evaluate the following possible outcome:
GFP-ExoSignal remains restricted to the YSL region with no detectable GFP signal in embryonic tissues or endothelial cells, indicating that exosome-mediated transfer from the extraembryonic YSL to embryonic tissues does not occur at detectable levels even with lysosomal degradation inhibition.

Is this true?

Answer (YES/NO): NO